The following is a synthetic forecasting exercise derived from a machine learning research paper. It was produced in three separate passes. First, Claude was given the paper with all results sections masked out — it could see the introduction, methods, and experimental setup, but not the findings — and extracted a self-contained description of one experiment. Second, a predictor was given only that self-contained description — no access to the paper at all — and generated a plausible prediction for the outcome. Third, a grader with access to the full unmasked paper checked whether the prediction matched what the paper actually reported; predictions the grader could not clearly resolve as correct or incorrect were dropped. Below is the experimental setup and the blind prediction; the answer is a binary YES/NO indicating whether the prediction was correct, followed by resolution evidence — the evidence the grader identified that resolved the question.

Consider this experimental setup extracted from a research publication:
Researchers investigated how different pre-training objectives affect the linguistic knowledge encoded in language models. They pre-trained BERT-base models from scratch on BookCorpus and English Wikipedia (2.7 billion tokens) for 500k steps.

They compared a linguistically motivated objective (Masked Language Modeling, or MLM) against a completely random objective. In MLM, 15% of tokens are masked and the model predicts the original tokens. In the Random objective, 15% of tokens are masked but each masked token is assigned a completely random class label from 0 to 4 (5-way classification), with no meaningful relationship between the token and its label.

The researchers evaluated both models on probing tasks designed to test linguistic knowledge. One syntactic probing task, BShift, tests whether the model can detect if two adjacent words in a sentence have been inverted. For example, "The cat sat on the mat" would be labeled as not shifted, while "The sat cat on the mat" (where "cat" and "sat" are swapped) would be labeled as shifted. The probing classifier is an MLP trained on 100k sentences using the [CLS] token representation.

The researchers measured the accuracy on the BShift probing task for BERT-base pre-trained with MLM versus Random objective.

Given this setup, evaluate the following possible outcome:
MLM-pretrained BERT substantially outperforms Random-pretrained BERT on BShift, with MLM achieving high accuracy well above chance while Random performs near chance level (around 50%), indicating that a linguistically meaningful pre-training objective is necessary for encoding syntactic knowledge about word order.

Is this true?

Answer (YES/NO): NO